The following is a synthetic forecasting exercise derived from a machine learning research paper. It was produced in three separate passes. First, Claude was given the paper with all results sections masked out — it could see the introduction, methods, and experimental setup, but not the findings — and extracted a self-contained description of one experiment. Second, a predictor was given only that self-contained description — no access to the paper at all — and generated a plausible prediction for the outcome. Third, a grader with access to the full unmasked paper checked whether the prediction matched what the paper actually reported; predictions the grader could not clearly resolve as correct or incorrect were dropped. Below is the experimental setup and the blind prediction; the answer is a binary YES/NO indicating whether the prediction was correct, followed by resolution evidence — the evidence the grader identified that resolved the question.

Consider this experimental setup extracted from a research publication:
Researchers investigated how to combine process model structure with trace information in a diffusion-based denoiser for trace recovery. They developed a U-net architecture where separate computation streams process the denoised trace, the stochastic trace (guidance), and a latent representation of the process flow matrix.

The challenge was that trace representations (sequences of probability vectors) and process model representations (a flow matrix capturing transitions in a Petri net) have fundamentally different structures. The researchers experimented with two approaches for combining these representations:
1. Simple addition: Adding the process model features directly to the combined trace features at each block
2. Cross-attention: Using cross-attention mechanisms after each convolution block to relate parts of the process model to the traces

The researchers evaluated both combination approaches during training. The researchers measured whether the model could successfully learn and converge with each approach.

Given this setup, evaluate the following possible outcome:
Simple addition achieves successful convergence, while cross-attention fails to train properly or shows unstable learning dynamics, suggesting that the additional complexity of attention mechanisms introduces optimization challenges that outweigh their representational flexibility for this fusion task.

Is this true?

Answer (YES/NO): NO